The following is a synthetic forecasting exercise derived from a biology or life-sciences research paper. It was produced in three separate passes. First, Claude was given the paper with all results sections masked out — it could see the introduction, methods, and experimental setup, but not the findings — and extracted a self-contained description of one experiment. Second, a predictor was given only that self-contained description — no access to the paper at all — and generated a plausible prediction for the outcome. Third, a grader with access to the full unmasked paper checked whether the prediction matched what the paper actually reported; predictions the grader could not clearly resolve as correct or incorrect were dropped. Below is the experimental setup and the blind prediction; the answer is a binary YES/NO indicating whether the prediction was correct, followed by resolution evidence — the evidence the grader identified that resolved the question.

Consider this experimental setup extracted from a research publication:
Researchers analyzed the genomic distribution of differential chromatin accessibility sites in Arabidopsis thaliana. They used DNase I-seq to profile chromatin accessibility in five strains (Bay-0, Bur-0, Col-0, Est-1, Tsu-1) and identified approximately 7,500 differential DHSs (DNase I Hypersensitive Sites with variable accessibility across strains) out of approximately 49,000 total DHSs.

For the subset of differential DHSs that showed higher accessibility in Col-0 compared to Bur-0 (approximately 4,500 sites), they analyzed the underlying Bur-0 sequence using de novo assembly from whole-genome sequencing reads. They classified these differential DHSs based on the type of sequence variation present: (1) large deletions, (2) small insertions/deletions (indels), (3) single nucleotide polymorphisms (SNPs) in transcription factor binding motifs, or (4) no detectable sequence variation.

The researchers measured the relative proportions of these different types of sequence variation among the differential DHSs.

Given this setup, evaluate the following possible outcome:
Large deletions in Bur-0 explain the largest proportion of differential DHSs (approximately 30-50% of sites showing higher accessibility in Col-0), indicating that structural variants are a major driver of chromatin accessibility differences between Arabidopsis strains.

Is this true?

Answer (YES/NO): NO